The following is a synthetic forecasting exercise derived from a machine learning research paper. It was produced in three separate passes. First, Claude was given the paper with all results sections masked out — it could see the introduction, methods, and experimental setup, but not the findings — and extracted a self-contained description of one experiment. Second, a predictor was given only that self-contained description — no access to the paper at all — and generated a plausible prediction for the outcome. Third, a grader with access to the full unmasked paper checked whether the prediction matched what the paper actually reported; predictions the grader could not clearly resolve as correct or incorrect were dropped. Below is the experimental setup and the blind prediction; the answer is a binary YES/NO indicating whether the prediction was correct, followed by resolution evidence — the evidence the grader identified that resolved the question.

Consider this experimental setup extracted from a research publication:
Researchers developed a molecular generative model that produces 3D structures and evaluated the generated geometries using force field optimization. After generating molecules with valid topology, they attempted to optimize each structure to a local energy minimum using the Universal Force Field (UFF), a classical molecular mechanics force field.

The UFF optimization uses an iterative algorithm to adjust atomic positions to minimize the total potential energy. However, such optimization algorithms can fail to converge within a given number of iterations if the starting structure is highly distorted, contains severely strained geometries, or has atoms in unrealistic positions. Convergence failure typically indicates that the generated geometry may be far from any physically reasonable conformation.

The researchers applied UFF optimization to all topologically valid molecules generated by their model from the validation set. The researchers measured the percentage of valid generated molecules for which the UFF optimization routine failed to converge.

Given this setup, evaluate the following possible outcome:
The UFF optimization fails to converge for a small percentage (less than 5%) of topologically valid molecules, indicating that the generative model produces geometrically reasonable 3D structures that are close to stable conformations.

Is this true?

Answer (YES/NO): NO